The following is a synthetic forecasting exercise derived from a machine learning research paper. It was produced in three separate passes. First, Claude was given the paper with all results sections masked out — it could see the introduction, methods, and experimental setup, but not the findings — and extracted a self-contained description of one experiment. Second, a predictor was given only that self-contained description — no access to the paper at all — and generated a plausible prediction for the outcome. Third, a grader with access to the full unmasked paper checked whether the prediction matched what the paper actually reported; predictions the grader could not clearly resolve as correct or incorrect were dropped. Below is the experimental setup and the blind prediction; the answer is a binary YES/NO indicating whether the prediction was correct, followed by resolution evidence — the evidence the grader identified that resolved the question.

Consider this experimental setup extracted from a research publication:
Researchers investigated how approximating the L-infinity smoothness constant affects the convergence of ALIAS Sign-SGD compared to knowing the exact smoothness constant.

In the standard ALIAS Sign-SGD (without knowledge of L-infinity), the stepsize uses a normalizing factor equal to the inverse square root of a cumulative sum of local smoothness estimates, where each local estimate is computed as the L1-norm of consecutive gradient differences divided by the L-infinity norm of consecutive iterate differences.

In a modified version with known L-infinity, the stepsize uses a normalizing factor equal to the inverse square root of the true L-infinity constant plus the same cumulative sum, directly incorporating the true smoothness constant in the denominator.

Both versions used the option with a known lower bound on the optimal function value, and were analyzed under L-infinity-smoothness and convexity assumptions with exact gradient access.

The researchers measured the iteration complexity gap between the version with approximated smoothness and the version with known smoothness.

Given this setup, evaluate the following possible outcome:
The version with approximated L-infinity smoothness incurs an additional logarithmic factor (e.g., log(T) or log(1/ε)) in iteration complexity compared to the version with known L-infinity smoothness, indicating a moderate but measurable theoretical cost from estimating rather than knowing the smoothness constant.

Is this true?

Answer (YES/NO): NO